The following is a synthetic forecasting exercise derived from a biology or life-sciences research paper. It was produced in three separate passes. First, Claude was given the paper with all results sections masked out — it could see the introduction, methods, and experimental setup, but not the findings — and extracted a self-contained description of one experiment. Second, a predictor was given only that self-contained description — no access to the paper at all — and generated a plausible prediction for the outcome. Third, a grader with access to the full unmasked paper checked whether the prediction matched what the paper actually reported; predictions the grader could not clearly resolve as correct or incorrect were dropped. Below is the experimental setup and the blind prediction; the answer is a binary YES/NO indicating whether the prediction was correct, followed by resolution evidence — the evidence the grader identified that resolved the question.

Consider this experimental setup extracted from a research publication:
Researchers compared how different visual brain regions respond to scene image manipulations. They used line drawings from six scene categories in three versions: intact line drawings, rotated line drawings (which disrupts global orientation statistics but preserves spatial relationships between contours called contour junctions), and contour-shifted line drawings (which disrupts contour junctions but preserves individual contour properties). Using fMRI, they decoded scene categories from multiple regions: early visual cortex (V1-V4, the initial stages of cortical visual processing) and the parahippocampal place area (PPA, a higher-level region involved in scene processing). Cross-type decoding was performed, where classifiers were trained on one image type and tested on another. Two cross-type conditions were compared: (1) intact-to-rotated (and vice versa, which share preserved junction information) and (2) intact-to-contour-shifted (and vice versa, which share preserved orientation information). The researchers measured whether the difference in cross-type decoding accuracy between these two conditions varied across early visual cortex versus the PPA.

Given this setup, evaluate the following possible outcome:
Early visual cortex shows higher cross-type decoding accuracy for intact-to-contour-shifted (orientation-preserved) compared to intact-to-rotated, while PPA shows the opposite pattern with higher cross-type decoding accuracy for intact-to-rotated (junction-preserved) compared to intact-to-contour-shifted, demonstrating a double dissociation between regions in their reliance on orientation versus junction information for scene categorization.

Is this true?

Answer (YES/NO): NO